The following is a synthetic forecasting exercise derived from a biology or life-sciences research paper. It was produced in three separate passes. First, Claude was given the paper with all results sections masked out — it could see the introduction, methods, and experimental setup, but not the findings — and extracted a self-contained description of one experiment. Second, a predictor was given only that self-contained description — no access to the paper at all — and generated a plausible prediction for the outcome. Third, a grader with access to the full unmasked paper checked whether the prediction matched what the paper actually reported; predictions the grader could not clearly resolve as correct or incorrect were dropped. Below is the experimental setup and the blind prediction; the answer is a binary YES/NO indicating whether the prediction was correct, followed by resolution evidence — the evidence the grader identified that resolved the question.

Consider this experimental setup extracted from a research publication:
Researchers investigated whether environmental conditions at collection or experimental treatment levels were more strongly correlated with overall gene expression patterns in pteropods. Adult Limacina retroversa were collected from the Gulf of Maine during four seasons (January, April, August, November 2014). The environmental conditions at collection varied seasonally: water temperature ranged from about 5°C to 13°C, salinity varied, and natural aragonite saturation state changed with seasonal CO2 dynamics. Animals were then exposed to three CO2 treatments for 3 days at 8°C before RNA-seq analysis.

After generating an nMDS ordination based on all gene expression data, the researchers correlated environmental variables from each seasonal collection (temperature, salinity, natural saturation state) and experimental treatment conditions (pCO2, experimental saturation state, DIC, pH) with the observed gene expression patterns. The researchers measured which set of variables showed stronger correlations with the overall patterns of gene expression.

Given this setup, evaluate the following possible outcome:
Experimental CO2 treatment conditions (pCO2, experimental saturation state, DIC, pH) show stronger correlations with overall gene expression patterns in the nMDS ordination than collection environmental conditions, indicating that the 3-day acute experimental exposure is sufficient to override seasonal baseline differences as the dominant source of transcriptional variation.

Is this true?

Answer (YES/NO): NO